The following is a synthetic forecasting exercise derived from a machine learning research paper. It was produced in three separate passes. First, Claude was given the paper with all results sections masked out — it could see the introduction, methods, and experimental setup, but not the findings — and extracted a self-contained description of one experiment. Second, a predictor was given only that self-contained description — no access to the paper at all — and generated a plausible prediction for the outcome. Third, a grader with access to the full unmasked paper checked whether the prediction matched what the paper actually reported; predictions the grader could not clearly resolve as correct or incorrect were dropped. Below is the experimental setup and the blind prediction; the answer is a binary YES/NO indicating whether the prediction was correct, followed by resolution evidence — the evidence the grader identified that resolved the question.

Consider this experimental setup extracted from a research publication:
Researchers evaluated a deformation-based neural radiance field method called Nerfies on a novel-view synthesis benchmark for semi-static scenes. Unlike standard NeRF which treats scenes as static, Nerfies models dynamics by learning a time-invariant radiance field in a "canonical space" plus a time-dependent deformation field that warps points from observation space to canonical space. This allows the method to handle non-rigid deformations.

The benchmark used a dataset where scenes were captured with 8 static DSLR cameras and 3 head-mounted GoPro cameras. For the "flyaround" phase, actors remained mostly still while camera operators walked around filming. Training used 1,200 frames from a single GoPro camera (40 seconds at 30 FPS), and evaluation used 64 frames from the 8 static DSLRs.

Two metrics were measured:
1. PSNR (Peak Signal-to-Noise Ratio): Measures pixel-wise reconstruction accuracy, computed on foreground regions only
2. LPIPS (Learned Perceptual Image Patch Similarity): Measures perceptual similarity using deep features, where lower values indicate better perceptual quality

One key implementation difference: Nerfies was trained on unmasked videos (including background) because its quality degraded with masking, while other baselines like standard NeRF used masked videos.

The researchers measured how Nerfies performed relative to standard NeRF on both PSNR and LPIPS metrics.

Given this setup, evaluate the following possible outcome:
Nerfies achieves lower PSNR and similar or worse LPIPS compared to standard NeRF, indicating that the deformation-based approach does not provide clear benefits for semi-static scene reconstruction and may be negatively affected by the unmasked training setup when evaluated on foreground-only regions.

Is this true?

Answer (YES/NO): NO